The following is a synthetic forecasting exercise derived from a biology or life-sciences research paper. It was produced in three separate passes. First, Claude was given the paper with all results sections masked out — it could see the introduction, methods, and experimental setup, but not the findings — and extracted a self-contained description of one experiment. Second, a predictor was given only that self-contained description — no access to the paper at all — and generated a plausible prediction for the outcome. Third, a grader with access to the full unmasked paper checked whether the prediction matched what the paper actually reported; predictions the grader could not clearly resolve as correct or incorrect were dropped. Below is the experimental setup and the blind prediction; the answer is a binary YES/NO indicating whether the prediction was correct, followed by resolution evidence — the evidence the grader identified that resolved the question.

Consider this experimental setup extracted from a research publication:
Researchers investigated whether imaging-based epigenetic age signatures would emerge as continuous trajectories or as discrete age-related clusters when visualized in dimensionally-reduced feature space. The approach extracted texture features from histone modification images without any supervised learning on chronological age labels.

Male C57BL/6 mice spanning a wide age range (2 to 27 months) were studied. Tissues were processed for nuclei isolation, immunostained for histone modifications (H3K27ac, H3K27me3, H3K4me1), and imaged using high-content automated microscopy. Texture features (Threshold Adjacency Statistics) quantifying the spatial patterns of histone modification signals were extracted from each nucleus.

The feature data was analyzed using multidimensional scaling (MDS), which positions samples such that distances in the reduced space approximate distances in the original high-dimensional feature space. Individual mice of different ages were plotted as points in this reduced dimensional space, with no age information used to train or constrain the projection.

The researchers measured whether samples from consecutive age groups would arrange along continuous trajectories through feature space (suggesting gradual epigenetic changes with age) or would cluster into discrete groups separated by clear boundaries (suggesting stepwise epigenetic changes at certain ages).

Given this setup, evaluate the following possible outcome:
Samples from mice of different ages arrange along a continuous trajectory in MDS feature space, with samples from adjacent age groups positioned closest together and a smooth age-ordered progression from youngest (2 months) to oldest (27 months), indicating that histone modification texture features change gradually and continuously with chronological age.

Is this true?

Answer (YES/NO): YES